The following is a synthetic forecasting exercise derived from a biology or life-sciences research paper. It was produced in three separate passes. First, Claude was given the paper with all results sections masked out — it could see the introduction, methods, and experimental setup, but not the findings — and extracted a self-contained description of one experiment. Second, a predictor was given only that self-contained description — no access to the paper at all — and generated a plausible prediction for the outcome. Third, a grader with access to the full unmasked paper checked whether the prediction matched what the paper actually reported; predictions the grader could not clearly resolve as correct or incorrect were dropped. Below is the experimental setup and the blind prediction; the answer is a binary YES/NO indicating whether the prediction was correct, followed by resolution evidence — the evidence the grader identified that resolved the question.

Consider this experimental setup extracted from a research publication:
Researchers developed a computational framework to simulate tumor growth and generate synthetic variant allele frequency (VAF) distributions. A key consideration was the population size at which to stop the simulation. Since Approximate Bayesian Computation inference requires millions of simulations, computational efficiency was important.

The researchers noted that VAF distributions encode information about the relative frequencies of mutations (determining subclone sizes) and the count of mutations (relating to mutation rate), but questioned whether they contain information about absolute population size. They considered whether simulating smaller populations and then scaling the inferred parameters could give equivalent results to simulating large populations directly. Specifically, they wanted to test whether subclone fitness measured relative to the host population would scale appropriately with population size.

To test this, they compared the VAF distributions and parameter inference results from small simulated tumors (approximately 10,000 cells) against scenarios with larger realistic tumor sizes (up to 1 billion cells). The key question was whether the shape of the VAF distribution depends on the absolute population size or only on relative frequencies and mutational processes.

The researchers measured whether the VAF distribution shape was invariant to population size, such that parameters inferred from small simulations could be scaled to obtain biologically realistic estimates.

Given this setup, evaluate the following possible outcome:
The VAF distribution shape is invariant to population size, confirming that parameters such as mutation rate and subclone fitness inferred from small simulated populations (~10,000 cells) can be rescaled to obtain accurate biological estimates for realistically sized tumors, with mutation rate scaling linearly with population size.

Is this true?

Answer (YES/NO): NO